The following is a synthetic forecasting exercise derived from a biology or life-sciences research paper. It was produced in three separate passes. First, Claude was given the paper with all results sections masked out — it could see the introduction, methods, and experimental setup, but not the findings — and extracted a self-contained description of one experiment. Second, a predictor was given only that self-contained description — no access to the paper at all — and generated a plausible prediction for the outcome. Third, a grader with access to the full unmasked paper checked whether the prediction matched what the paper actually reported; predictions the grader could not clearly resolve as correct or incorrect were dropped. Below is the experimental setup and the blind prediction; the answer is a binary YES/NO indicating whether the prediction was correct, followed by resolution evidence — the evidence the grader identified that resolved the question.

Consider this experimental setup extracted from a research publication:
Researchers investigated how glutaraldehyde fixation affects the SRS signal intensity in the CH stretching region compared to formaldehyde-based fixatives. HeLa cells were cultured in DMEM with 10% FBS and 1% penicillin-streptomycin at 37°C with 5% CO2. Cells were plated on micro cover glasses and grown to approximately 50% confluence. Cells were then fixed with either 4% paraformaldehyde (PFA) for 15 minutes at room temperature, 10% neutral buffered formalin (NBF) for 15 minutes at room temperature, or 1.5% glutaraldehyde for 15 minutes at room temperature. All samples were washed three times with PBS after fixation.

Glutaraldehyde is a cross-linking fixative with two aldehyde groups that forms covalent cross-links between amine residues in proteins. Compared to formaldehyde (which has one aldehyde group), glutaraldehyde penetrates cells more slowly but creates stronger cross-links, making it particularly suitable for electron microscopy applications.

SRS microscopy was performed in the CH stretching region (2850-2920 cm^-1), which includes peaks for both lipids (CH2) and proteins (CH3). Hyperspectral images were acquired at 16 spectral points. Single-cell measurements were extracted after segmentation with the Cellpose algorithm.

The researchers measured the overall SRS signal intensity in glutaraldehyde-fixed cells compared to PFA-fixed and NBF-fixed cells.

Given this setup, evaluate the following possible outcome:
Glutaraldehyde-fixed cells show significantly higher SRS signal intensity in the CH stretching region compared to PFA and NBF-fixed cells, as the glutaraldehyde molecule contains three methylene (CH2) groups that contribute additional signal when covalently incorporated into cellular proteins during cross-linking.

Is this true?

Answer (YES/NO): NO